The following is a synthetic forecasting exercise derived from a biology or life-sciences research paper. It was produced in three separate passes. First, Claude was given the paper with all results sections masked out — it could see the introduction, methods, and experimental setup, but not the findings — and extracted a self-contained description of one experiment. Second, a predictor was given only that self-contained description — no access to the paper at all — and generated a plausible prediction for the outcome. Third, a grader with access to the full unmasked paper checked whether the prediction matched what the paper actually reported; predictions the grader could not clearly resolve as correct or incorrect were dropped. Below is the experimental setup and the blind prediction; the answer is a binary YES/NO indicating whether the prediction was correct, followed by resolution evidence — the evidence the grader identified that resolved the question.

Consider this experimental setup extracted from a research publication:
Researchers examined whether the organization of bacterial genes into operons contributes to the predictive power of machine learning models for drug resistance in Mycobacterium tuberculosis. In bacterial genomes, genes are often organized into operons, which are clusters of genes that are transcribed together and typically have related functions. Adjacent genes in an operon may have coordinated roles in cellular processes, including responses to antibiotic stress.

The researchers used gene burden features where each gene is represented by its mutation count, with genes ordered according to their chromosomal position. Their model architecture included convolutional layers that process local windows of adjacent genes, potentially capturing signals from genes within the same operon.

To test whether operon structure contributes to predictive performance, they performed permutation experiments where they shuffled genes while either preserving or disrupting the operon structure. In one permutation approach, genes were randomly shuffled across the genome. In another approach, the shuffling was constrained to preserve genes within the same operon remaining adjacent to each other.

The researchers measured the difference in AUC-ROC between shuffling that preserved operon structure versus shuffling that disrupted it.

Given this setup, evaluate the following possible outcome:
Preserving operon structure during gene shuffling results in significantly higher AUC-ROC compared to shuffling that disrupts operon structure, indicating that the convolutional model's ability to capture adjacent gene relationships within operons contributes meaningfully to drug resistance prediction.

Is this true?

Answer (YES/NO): YES